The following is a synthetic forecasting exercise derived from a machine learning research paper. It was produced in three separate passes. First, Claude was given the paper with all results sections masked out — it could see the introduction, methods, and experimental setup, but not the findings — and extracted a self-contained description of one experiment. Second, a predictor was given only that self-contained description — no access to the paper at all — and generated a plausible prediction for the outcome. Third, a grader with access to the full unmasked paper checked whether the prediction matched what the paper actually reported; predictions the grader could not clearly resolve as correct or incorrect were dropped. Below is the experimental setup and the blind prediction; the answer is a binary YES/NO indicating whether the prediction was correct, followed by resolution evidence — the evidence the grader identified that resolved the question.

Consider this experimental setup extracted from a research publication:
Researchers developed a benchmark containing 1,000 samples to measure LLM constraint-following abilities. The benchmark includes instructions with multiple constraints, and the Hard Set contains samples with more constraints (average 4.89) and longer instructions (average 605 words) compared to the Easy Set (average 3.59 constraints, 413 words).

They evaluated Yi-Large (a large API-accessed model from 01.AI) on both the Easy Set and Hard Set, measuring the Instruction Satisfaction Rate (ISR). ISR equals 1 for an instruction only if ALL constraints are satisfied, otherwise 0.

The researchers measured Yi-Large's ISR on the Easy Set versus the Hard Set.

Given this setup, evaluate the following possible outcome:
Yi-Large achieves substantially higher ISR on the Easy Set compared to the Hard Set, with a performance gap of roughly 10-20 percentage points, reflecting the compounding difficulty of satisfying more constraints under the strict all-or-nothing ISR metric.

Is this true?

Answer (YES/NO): NO